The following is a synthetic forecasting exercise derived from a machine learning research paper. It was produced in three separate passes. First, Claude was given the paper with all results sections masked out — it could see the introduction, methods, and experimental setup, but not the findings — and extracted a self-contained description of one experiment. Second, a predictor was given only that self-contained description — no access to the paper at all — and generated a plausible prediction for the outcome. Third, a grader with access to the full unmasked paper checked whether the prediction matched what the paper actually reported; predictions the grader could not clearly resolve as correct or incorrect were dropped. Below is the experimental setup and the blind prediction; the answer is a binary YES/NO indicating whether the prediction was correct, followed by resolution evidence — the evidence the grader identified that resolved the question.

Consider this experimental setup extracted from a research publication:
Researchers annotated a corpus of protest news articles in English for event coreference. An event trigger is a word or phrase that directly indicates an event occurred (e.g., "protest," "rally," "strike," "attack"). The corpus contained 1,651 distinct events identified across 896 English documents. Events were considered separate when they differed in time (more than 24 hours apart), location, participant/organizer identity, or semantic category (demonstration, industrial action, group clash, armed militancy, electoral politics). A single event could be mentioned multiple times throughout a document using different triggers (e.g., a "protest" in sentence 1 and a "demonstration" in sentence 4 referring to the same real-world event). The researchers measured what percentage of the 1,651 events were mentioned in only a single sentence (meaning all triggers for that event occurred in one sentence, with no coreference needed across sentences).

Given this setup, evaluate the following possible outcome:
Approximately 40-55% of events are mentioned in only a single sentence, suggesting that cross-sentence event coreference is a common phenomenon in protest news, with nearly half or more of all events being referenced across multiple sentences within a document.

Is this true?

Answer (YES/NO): YES